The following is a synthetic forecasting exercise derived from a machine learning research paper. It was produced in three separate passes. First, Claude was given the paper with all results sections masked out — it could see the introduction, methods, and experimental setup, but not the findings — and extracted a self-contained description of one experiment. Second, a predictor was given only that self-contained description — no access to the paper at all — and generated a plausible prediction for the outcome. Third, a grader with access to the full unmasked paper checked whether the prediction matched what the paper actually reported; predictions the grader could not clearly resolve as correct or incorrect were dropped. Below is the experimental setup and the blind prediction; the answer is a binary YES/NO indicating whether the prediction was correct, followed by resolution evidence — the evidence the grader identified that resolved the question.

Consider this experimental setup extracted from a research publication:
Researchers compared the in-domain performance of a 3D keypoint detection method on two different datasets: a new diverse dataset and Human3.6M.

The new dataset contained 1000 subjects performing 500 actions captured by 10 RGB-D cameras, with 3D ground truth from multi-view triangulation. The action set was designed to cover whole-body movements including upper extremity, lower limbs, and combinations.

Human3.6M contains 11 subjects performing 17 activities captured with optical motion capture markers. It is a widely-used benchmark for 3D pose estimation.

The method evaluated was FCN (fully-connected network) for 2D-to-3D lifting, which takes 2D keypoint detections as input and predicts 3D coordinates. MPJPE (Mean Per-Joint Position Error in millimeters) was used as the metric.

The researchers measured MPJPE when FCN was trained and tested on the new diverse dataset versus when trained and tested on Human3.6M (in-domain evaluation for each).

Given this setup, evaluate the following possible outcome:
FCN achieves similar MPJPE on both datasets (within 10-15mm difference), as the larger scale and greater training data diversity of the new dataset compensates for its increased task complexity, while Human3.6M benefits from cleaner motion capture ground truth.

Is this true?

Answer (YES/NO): YES